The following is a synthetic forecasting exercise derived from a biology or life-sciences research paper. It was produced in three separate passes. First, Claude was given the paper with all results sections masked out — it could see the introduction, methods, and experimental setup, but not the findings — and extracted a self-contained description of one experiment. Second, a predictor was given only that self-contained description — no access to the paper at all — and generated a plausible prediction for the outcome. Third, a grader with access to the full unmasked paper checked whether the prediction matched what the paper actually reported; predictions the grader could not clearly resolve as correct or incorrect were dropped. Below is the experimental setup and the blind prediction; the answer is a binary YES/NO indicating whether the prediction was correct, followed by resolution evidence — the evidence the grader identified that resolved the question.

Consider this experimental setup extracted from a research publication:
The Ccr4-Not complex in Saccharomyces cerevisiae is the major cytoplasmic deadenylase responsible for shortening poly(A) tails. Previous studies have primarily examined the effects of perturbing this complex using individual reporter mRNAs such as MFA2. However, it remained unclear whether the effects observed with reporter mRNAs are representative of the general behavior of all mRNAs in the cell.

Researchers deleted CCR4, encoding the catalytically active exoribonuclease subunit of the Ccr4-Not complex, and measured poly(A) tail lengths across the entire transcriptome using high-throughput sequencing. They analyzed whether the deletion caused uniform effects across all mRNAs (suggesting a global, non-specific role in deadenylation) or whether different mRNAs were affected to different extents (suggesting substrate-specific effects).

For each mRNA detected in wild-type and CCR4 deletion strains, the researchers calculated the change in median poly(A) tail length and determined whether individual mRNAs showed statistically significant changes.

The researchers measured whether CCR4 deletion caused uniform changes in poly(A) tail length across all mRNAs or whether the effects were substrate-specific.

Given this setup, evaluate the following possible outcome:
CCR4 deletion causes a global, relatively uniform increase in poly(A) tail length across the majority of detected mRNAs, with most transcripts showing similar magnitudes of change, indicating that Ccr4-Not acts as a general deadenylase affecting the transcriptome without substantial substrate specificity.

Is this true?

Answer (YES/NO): NO